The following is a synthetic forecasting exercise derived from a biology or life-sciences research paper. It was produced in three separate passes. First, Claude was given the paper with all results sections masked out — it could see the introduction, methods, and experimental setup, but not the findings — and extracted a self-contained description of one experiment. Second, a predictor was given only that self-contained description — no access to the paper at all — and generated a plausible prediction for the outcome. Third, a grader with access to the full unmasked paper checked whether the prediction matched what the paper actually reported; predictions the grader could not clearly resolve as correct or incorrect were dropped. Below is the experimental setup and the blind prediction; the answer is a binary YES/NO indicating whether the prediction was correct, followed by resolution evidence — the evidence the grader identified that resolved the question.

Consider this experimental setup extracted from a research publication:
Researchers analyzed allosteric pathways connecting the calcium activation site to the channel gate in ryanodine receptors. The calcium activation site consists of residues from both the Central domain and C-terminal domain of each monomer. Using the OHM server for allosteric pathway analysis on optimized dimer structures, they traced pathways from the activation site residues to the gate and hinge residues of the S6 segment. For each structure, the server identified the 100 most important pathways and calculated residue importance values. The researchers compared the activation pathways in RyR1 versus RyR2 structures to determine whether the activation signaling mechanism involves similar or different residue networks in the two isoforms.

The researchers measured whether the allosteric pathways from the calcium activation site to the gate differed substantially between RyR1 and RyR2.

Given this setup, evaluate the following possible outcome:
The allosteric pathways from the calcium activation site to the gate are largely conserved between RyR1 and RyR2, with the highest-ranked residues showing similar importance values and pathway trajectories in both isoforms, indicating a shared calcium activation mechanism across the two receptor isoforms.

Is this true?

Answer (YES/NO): YES